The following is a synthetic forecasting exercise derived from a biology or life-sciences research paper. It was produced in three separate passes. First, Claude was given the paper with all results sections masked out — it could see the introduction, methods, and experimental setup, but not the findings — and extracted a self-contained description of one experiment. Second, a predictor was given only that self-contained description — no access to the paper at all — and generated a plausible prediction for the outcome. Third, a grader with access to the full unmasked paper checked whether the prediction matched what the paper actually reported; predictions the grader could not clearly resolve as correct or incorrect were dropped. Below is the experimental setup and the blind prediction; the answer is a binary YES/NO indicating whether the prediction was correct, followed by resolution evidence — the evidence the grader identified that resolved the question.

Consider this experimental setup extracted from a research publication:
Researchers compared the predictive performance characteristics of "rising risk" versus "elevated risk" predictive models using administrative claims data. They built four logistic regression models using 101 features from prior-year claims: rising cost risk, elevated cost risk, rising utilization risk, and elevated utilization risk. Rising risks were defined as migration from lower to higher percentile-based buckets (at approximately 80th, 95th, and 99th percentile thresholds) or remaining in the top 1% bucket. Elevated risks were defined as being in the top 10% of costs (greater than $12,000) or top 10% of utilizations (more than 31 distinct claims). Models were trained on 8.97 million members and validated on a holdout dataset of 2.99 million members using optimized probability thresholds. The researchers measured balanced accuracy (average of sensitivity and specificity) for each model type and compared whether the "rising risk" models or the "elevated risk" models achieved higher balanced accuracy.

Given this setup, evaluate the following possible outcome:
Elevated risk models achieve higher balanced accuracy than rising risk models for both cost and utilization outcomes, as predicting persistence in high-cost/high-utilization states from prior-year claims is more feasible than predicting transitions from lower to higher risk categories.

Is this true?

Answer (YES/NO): YES